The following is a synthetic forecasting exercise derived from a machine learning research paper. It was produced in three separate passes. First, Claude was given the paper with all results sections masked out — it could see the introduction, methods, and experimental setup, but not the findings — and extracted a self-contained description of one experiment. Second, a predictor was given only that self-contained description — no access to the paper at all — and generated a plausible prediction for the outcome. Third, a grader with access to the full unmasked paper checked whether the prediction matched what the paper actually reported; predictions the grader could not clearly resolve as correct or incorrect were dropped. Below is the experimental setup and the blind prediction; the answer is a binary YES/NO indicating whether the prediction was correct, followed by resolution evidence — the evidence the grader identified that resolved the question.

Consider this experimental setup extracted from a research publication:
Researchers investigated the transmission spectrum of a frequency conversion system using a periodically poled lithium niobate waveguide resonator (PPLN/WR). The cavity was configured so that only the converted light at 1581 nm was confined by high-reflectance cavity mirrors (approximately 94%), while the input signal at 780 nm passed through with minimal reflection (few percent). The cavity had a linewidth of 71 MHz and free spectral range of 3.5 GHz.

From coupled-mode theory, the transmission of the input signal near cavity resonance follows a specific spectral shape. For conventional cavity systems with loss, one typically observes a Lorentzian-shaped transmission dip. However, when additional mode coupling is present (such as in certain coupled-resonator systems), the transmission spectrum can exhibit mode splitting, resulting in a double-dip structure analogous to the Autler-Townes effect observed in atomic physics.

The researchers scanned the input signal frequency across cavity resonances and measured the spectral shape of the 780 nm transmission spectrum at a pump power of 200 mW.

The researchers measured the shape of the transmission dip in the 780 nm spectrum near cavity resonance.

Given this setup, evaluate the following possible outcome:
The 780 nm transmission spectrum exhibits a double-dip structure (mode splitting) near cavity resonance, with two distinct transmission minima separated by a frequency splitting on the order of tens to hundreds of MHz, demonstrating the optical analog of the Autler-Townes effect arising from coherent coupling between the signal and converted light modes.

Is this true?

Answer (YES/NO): NO